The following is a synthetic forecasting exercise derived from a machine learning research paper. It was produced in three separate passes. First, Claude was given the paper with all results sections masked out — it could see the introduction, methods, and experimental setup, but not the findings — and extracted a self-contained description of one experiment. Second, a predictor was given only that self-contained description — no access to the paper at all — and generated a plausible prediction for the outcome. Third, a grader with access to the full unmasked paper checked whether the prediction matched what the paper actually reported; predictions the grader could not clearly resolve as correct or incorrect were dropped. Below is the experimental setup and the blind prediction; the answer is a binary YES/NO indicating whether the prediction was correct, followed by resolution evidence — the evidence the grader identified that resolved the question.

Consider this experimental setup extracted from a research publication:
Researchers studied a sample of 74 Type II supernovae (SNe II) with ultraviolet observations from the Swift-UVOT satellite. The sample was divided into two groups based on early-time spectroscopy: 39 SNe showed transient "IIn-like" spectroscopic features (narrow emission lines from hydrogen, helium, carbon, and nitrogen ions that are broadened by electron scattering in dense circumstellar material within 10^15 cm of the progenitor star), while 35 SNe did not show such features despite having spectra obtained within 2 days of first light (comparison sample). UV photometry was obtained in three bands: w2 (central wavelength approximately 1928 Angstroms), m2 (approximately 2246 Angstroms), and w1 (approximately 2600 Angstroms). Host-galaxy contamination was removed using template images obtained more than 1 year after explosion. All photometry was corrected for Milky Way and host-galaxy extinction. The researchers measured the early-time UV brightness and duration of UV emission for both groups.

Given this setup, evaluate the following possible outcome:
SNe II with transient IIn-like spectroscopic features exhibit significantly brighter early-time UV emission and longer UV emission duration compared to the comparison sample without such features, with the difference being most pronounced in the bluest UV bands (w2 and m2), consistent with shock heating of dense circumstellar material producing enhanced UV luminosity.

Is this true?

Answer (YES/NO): NO